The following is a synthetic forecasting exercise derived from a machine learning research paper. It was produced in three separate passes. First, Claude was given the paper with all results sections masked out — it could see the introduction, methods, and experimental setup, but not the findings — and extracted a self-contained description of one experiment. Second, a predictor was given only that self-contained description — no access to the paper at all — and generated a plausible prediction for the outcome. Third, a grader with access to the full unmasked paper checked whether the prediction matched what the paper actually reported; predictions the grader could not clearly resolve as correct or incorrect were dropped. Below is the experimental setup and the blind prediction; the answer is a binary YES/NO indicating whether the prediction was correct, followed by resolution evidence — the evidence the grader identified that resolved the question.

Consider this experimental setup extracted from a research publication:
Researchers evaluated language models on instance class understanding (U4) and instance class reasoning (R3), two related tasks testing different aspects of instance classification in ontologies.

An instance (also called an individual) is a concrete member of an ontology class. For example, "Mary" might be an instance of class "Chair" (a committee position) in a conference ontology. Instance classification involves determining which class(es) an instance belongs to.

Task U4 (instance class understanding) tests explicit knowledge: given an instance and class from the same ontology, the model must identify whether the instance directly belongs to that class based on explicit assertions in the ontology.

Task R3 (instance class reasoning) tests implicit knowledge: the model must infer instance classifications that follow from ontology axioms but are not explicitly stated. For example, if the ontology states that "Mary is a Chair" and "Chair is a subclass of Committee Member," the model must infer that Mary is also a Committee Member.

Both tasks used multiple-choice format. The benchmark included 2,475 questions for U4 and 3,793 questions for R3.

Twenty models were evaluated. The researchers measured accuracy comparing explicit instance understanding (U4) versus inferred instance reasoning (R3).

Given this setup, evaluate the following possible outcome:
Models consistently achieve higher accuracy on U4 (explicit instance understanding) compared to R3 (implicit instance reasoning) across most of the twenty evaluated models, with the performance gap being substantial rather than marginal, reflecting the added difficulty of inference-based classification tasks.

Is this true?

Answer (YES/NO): YES